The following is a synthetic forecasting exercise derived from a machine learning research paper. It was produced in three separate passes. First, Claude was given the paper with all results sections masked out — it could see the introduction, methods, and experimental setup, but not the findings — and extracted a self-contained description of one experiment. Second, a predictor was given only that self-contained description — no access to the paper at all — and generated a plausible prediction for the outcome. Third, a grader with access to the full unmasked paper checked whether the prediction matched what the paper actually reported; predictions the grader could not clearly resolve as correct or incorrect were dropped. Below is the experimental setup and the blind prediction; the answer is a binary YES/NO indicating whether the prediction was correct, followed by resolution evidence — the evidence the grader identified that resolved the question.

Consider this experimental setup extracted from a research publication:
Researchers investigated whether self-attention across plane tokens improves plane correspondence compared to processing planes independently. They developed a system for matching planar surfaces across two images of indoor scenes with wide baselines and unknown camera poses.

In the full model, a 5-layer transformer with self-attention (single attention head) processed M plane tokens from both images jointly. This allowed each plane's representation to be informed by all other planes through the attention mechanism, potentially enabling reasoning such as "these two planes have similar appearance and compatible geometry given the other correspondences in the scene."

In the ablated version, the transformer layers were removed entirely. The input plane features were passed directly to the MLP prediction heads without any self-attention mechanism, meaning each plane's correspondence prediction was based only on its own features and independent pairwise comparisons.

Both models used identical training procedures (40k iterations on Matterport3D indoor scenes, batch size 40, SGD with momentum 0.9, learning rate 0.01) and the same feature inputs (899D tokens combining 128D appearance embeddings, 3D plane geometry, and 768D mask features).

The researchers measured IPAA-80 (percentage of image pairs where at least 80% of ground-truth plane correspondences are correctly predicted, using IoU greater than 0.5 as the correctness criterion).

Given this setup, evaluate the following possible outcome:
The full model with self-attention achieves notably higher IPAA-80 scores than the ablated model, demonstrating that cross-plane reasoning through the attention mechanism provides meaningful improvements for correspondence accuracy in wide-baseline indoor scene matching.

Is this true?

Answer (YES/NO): YES